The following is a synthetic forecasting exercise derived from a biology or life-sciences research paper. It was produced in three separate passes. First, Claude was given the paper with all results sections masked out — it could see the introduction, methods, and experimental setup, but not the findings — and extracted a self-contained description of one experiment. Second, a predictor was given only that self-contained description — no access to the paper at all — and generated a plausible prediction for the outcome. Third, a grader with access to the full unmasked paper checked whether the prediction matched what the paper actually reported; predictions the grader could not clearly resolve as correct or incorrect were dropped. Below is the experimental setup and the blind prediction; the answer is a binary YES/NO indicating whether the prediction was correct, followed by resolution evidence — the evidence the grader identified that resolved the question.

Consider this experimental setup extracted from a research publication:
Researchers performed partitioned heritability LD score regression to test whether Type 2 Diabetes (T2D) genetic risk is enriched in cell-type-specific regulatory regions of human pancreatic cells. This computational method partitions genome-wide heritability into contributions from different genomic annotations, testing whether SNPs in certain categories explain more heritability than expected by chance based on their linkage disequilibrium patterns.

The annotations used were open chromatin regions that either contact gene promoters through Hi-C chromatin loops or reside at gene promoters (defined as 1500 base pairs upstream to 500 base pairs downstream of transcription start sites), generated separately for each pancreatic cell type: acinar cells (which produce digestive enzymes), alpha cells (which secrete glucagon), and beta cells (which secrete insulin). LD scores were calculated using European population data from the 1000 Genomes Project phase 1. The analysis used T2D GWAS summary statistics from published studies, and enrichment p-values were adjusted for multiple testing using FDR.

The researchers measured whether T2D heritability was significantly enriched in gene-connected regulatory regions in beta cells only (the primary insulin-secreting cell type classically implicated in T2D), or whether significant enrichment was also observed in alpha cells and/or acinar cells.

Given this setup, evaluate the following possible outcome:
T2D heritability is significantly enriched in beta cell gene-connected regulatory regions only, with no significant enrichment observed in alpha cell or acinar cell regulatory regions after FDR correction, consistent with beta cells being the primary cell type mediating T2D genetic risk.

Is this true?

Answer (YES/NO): NO